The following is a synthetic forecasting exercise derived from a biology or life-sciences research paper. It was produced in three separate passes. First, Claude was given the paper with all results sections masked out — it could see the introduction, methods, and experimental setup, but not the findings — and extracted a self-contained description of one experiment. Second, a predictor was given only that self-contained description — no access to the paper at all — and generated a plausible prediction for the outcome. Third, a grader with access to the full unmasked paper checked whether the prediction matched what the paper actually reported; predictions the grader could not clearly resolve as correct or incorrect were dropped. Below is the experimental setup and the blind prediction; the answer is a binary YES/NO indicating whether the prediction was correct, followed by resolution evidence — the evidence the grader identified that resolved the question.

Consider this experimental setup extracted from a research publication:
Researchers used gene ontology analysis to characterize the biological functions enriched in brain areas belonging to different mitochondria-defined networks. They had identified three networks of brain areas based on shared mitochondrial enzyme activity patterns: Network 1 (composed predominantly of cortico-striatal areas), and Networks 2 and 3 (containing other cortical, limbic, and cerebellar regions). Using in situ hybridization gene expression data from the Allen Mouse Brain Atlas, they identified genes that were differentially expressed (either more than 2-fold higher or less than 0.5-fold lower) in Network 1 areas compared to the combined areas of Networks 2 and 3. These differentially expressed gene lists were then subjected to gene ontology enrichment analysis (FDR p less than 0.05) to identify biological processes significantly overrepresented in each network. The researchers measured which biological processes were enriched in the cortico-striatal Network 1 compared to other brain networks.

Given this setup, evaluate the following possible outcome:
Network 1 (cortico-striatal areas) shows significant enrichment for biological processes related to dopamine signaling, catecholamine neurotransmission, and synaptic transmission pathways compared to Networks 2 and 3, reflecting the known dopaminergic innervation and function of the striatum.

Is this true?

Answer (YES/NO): NO